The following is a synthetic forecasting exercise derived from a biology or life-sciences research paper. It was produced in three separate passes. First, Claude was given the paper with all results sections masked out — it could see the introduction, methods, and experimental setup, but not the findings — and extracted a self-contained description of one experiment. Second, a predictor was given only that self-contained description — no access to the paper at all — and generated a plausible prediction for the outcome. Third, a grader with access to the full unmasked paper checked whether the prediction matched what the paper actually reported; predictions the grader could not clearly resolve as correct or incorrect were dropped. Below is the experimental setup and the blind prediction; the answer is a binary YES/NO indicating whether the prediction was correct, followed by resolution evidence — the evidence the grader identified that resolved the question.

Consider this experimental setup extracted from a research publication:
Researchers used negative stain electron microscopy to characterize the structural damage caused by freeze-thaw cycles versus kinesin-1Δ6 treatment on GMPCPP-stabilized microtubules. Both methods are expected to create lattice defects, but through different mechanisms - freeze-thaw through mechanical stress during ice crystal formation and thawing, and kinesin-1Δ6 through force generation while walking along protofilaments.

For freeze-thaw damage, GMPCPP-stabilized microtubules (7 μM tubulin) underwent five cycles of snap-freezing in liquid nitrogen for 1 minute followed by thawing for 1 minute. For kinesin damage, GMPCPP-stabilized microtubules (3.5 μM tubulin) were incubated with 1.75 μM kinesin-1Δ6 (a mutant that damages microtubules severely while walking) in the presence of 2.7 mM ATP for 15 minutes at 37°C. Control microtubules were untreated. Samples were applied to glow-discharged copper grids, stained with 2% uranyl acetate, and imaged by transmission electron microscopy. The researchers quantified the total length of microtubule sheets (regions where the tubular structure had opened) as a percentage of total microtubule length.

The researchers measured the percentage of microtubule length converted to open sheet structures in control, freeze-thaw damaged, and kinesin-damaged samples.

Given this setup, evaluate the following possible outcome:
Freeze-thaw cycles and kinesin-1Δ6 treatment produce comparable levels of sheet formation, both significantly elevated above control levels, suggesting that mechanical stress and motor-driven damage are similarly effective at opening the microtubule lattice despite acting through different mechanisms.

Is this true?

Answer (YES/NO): NO